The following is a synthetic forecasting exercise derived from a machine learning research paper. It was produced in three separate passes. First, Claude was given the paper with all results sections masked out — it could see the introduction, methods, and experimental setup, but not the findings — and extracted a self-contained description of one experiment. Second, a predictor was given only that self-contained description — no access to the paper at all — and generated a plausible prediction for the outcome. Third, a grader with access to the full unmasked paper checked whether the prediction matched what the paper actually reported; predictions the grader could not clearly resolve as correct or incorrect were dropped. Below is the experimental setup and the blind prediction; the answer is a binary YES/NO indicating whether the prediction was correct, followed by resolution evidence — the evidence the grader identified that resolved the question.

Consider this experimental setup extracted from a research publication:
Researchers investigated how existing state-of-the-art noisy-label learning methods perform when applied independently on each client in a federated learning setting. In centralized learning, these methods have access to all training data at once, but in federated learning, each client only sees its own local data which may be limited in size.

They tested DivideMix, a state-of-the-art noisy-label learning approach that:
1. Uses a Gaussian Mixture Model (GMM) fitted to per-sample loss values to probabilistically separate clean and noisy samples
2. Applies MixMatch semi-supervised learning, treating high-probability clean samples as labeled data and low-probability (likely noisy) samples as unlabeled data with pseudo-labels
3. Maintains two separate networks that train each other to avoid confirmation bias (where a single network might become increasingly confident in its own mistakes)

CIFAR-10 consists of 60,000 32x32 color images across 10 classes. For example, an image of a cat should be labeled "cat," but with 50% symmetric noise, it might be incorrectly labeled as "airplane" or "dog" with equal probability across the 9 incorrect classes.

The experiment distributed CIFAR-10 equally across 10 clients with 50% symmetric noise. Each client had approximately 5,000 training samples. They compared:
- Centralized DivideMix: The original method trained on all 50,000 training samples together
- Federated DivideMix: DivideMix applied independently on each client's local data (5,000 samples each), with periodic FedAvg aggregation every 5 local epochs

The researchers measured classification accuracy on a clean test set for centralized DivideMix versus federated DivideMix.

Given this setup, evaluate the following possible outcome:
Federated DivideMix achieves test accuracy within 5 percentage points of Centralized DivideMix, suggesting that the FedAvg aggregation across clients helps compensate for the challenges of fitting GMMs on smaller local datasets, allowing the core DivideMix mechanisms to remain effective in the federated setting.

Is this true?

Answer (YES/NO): NO